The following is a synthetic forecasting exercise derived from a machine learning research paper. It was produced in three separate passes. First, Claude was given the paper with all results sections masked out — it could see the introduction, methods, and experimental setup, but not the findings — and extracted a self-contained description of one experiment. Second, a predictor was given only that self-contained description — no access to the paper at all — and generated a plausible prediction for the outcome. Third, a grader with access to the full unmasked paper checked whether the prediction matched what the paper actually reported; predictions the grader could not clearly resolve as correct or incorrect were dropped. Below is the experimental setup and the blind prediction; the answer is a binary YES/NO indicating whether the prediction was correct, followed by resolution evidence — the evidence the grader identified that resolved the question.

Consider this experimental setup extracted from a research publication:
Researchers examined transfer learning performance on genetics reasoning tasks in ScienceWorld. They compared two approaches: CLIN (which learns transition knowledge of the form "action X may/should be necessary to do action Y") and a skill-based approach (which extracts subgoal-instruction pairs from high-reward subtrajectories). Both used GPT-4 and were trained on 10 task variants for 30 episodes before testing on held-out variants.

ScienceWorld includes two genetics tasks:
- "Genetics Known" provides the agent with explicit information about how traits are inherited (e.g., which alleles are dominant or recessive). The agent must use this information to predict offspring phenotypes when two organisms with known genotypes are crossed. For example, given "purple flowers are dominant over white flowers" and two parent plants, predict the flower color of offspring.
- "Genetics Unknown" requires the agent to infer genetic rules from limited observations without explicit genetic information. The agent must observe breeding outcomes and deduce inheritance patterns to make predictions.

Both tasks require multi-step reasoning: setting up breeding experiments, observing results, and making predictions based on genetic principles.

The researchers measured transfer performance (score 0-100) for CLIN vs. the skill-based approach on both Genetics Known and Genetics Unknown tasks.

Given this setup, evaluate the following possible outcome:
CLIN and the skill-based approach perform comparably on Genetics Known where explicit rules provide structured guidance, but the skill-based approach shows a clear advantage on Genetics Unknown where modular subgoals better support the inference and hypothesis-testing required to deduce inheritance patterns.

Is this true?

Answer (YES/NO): NO